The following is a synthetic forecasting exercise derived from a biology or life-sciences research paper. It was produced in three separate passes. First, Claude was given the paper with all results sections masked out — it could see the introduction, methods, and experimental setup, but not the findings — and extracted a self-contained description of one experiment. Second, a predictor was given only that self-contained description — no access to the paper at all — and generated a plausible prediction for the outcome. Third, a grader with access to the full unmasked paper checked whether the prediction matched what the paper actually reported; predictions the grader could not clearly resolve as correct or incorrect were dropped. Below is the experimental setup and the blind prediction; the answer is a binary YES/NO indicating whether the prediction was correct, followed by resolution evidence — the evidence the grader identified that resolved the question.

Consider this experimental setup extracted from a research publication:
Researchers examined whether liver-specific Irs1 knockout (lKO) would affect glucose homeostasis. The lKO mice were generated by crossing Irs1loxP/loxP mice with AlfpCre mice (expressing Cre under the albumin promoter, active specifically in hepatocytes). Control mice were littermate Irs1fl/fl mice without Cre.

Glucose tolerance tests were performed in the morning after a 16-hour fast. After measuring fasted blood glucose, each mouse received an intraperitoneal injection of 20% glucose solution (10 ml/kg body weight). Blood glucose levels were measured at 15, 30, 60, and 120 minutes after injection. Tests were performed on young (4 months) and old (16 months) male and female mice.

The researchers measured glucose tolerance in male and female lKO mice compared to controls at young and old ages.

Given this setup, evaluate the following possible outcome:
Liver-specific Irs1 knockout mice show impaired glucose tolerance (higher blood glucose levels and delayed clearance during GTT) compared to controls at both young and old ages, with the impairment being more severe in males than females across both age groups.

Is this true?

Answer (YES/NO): NO